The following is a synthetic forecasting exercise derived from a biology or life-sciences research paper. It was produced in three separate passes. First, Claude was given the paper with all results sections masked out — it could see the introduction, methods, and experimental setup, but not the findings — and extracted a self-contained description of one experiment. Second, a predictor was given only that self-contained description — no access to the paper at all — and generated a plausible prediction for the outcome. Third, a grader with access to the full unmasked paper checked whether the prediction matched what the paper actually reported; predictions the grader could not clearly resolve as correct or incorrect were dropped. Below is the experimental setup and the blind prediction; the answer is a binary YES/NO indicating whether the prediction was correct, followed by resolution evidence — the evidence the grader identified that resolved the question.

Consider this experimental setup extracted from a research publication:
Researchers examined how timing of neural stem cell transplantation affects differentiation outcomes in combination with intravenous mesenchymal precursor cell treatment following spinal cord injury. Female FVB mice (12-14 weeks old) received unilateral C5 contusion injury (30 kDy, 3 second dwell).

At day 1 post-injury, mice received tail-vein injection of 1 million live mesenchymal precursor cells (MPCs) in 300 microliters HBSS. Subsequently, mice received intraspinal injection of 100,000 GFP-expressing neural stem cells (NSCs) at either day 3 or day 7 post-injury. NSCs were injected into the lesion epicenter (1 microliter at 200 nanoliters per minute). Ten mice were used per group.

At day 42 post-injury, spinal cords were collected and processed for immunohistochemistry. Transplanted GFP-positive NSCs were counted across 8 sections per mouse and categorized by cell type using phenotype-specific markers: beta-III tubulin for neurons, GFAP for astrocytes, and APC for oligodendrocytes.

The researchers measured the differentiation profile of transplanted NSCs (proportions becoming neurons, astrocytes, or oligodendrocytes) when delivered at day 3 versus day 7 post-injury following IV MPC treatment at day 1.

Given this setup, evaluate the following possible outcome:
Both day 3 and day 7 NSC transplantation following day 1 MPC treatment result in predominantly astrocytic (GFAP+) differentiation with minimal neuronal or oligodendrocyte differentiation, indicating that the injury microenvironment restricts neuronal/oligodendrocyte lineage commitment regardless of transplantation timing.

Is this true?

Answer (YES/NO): YES